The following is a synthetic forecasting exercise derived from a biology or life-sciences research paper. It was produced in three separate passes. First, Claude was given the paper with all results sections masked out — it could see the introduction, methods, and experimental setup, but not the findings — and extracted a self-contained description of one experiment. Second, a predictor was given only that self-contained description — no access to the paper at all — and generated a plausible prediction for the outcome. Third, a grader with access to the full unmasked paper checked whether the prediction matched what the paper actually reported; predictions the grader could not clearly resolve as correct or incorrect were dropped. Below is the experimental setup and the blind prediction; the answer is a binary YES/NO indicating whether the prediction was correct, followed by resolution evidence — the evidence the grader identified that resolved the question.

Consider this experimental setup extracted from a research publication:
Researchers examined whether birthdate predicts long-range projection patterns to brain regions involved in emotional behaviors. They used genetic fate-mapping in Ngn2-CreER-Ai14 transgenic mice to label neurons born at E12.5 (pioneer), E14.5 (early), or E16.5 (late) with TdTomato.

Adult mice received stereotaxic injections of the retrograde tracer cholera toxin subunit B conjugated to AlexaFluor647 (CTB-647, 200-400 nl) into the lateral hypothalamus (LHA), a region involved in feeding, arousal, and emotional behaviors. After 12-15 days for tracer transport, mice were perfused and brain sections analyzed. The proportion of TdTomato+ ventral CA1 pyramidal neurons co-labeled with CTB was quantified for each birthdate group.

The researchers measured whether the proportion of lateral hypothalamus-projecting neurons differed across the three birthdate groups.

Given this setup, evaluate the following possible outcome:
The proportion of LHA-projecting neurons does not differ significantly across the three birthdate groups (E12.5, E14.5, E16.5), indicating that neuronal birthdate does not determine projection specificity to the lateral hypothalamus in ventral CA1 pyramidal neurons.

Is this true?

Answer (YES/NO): YES